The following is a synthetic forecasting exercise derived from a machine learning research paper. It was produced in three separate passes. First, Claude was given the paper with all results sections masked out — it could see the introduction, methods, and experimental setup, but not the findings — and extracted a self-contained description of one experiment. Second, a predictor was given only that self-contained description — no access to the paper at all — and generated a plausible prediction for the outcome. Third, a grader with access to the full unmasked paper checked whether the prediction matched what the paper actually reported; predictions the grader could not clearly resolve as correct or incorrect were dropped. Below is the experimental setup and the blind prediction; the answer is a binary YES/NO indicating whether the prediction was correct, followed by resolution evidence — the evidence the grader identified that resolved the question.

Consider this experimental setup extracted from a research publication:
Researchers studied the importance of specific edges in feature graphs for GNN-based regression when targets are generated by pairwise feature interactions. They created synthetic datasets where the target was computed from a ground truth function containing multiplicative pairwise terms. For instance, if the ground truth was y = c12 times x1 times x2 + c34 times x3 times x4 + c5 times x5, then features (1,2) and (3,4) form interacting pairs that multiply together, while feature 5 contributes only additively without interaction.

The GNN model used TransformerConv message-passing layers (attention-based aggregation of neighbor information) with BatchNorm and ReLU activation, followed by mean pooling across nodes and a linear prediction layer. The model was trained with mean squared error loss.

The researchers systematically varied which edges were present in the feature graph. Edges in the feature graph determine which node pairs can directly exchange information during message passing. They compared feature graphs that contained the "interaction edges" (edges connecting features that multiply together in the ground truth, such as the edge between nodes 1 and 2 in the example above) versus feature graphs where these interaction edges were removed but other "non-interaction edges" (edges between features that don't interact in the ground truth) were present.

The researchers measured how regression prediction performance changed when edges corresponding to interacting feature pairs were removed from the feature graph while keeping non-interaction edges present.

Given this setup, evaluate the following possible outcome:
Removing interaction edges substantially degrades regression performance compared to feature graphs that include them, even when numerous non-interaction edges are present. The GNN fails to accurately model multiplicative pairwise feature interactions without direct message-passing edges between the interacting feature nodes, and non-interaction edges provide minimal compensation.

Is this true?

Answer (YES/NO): NO